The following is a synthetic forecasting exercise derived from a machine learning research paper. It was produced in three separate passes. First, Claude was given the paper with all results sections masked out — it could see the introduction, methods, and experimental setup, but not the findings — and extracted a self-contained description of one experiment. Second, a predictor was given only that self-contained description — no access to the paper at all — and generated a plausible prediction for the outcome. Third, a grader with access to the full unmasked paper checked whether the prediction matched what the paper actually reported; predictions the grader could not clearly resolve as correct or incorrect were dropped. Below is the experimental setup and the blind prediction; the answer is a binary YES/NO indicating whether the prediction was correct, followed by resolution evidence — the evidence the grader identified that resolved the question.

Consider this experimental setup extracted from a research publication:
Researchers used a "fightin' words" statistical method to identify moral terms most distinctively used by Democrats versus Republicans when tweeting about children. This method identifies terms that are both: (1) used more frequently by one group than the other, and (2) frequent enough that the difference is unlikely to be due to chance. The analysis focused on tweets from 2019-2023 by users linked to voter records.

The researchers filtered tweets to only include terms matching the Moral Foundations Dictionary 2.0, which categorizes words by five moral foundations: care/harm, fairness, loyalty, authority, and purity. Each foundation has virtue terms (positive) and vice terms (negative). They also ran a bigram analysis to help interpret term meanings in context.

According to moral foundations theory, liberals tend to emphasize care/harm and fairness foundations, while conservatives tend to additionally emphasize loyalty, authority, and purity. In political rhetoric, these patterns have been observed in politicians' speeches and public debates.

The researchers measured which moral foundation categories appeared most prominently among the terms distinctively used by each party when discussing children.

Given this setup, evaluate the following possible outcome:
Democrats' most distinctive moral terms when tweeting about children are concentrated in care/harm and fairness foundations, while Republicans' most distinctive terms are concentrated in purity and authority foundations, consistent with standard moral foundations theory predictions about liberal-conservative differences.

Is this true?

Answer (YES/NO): NO